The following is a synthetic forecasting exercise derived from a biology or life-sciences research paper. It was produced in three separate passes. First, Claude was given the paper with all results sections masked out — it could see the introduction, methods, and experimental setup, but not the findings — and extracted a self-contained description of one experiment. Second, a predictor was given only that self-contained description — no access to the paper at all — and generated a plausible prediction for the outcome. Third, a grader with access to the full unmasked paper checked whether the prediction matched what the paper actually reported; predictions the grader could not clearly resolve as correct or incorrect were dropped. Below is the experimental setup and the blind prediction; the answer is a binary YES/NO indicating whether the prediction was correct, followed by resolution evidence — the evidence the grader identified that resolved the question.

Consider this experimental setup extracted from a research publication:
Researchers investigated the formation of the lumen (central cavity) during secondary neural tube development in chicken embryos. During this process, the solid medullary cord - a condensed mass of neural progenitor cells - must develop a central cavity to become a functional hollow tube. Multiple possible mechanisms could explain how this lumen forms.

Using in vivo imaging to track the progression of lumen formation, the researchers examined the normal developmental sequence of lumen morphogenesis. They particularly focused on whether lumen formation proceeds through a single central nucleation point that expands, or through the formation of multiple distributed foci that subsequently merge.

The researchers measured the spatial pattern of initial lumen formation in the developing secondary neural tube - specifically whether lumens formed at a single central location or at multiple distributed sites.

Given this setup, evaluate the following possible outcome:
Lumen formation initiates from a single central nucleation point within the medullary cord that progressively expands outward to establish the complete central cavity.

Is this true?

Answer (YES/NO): NO